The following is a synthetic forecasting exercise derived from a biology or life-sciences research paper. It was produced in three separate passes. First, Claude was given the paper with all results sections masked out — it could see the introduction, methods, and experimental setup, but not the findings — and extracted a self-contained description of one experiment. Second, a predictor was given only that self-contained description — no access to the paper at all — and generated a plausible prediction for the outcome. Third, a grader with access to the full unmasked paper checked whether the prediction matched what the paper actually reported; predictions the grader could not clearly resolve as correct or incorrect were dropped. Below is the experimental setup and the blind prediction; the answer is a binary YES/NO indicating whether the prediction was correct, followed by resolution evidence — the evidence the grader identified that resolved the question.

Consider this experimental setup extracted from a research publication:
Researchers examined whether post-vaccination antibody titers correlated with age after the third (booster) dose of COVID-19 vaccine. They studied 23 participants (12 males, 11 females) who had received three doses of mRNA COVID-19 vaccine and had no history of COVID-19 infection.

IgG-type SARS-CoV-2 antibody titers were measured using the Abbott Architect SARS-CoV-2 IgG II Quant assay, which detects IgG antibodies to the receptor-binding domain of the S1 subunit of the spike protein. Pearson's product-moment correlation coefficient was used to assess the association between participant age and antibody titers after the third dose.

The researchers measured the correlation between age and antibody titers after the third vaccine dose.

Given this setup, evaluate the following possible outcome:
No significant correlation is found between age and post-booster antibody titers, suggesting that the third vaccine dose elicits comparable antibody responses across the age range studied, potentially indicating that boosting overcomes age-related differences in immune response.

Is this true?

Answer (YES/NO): YES